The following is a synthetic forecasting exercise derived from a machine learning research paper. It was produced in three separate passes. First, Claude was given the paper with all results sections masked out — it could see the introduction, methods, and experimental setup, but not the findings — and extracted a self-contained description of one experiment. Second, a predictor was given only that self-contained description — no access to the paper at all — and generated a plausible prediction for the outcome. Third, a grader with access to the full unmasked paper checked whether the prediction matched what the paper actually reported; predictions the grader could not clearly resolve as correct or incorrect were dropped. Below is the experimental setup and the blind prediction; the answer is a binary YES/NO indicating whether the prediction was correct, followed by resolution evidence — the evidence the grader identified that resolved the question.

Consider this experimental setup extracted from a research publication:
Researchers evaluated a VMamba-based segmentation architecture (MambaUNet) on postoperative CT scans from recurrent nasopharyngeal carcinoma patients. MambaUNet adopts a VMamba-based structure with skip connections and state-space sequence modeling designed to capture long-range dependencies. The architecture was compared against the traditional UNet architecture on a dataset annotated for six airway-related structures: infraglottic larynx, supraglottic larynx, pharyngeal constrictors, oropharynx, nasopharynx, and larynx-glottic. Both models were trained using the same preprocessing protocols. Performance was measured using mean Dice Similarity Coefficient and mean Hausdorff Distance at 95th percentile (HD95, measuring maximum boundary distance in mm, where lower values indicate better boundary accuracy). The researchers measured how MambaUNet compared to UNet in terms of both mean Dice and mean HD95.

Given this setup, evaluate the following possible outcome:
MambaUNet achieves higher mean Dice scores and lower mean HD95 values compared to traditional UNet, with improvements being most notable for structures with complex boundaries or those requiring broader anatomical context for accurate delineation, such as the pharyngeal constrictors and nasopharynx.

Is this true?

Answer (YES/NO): NO